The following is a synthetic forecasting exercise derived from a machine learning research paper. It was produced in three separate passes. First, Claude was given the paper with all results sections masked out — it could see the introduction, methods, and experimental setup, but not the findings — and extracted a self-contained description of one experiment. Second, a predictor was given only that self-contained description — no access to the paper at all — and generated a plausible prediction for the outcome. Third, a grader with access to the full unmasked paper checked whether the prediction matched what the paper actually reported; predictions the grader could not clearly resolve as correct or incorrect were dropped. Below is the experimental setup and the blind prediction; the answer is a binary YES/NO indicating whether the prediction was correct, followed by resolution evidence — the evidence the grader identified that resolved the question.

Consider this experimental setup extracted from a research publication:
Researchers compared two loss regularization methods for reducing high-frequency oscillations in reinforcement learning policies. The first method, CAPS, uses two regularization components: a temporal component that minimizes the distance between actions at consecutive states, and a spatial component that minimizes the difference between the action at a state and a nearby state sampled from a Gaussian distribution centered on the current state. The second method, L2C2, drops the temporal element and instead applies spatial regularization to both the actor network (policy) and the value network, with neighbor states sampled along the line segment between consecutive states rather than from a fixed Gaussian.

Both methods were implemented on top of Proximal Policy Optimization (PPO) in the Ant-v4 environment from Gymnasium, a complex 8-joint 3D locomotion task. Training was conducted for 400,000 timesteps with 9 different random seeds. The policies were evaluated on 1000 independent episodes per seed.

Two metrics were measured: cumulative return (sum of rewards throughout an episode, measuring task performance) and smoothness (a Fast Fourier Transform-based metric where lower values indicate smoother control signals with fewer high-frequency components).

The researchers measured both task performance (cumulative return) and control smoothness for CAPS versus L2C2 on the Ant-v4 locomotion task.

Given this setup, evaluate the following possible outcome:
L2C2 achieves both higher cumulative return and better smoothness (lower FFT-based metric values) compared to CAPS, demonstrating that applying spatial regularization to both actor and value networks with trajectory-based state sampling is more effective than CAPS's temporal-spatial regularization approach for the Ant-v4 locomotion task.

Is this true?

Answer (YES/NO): NO